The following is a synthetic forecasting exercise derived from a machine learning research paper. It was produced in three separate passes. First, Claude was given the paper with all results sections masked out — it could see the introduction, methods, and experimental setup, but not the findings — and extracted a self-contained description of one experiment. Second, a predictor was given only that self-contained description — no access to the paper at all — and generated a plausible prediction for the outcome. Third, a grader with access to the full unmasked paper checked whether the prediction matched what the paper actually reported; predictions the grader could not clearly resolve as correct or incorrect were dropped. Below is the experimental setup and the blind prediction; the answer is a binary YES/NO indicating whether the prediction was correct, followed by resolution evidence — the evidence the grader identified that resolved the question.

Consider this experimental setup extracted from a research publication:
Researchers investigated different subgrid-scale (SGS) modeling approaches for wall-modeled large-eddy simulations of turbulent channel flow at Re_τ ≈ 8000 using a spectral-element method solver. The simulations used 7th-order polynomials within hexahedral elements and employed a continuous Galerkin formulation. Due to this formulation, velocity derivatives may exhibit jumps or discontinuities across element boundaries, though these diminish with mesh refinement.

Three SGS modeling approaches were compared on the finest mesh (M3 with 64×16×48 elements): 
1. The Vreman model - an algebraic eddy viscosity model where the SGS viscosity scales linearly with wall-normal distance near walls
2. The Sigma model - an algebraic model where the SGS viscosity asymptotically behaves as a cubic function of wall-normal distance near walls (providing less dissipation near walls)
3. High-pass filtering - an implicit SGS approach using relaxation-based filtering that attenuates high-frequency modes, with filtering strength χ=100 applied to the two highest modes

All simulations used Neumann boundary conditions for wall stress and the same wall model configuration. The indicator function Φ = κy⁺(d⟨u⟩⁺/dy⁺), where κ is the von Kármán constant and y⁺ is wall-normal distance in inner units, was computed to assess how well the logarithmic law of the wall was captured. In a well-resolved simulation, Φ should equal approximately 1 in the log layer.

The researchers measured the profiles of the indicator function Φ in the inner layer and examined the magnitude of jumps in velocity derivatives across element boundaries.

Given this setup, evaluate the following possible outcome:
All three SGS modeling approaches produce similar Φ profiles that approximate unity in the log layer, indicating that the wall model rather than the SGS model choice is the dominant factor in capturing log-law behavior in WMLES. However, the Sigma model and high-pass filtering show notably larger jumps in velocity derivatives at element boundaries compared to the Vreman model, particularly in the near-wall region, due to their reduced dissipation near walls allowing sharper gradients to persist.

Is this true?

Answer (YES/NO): NO